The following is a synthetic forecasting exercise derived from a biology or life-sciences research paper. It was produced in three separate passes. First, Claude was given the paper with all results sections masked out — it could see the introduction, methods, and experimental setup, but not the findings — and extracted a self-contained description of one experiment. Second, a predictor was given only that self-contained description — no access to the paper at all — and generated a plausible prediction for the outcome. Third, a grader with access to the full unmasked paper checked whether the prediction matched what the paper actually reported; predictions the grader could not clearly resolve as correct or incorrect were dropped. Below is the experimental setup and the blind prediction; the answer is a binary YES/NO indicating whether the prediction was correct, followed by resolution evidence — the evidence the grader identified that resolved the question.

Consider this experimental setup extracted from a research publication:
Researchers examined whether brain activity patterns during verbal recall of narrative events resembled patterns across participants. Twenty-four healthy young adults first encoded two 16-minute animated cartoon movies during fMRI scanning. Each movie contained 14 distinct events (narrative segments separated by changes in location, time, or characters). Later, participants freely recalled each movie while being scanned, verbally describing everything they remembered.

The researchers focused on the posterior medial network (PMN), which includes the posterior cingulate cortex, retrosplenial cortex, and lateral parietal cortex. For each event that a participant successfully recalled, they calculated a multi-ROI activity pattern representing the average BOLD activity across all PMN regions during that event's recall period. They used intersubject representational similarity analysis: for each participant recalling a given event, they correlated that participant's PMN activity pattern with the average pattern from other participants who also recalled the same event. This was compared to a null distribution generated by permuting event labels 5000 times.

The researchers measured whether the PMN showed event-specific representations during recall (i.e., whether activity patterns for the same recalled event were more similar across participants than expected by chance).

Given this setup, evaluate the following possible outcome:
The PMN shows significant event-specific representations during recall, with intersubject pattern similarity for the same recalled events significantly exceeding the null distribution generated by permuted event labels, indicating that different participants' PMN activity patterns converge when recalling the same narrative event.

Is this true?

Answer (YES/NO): YES